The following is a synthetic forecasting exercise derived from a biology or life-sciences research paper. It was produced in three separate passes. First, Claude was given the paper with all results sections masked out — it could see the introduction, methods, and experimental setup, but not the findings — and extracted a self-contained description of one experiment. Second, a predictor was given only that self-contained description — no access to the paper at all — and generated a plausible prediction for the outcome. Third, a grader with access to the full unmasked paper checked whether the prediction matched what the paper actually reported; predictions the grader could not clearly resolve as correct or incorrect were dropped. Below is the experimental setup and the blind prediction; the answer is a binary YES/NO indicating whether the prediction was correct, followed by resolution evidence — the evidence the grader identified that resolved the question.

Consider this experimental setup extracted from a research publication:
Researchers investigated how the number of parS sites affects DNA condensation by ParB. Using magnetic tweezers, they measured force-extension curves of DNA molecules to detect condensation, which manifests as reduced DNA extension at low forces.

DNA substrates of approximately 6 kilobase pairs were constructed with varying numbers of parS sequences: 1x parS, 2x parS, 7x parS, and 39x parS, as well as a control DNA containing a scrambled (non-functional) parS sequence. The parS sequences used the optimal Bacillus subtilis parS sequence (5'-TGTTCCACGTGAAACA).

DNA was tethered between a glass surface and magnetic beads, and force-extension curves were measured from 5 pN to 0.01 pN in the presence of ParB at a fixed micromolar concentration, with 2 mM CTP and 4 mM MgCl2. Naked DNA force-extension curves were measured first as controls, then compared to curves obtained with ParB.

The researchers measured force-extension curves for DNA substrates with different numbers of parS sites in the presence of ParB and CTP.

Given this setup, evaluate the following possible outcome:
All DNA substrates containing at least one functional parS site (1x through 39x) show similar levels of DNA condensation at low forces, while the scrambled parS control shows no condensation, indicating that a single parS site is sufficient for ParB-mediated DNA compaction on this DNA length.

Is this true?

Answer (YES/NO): NO